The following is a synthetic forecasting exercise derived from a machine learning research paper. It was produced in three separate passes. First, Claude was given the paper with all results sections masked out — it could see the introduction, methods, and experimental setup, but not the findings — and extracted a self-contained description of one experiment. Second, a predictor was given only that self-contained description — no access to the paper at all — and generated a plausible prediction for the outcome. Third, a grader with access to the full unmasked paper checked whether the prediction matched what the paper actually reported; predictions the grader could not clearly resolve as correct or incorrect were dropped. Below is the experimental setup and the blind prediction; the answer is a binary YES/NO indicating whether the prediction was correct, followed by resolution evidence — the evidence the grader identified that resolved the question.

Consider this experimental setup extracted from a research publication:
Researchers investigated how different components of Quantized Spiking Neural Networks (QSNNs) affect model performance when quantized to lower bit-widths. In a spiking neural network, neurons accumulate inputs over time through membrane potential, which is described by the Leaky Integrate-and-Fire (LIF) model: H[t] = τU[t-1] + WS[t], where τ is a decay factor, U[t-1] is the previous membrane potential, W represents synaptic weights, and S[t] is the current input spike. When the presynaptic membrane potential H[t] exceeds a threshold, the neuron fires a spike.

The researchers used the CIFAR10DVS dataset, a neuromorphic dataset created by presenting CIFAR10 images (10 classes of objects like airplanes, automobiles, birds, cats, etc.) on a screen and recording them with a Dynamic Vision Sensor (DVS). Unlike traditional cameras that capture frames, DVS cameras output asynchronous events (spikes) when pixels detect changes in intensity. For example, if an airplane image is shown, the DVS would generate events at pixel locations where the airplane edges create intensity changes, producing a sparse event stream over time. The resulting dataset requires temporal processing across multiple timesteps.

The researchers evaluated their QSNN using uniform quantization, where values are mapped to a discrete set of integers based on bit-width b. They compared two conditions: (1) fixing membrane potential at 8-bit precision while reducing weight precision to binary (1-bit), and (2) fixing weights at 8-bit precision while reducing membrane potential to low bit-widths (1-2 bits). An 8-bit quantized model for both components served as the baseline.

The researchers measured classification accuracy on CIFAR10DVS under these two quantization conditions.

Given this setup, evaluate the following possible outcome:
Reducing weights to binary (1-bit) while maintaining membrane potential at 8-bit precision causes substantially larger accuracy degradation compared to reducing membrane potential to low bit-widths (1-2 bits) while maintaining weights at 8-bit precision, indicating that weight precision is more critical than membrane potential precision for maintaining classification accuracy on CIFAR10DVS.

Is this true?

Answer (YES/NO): NO